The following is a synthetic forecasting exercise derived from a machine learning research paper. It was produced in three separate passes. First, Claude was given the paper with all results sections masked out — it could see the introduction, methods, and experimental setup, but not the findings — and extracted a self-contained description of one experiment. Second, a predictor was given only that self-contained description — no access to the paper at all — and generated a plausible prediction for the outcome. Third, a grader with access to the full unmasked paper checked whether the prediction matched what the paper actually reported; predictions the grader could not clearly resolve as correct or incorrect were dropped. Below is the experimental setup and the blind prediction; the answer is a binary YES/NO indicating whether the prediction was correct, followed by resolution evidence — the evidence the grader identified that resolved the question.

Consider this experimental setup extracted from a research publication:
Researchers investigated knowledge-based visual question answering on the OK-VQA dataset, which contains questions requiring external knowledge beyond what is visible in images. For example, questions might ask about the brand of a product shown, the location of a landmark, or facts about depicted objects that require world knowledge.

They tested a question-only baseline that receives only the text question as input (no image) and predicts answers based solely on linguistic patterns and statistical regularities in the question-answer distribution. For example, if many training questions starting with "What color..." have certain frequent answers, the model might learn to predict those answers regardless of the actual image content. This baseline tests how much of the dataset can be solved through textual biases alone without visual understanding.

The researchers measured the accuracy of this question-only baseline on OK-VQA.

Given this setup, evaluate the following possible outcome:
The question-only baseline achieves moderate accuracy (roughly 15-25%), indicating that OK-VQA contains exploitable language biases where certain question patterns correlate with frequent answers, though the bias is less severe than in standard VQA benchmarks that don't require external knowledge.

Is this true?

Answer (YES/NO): NO